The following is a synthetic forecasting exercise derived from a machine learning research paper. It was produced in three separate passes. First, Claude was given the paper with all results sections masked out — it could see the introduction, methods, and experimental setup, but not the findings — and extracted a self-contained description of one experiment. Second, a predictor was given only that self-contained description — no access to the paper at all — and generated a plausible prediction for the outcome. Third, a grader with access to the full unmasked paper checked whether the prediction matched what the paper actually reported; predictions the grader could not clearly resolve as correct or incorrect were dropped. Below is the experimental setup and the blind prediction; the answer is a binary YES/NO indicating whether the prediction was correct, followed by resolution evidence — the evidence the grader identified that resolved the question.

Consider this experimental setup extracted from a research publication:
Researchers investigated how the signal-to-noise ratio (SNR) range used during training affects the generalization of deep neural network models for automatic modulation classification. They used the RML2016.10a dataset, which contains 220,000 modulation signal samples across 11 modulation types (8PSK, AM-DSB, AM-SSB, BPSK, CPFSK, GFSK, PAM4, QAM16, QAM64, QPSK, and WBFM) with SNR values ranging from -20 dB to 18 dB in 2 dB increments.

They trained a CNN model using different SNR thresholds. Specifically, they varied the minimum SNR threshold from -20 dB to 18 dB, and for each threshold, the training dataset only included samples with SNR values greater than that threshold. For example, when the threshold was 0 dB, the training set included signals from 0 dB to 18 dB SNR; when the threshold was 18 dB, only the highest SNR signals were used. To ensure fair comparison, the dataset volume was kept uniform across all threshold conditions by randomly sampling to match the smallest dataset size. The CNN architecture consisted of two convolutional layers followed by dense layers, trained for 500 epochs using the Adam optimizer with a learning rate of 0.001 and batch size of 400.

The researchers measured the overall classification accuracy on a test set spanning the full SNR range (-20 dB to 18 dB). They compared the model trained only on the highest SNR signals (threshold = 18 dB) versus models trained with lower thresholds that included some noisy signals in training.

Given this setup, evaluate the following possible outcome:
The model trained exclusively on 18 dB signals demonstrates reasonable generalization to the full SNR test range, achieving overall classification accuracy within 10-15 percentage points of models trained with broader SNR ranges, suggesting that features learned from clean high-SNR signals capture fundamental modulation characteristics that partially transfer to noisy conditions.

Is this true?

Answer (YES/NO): NO